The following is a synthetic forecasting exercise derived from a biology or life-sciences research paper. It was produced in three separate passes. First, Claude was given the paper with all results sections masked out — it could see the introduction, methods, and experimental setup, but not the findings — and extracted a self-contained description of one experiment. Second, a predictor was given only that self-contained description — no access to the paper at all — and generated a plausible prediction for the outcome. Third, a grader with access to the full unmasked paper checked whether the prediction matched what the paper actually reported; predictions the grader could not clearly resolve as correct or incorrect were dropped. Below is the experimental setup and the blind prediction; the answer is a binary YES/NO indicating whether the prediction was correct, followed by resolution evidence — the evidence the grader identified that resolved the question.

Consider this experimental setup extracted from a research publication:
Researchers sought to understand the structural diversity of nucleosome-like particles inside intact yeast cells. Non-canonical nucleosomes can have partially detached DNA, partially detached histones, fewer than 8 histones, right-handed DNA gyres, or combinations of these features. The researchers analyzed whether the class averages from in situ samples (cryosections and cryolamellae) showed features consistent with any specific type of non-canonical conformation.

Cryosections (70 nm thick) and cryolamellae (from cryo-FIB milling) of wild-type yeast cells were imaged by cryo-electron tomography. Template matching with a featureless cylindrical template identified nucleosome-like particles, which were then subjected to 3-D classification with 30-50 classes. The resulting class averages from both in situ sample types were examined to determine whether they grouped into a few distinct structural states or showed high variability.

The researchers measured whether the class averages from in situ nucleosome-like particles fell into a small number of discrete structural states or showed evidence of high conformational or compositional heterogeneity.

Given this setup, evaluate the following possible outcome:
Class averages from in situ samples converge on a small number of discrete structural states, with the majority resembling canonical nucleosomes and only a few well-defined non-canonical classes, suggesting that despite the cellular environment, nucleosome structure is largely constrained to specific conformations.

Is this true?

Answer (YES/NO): NO